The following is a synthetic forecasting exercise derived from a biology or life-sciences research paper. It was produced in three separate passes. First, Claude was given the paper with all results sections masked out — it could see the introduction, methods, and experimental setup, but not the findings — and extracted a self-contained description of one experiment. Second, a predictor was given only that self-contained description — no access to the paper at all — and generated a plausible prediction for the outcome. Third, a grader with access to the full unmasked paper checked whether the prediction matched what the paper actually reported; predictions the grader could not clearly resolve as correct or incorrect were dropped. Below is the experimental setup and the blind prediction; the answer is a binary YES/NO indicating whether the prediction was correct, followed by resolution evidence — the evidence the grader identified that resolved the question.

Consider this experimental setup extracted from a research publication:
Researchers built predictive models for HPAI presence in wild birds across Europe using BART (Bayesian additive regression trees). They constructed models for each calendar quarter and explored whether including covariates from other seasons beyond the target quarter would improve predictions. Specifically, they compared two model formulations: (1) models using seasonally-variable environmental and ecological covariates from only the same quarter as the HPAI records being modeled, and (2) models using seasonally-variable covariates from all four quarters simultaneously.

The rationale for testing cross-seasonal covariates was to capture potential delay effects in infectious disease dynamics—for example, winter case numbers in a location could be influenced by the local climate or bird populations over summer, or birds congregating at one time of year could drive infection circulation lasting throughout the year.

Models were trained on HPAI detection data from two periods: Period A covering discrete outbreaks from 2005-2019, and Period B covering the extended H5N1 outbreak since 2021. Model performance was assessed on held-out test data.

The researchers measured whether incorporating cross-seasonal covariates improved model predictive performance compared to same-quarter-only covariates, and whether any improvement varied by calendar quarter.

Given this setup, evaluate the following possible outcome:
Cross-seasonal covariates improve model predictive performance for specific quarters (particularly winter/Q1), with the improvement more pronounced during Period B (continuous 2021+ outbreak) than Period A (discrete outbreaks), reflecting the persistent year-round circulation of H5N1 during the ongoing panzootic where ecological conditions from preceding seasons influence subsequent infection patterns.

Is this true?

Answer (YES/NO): NO